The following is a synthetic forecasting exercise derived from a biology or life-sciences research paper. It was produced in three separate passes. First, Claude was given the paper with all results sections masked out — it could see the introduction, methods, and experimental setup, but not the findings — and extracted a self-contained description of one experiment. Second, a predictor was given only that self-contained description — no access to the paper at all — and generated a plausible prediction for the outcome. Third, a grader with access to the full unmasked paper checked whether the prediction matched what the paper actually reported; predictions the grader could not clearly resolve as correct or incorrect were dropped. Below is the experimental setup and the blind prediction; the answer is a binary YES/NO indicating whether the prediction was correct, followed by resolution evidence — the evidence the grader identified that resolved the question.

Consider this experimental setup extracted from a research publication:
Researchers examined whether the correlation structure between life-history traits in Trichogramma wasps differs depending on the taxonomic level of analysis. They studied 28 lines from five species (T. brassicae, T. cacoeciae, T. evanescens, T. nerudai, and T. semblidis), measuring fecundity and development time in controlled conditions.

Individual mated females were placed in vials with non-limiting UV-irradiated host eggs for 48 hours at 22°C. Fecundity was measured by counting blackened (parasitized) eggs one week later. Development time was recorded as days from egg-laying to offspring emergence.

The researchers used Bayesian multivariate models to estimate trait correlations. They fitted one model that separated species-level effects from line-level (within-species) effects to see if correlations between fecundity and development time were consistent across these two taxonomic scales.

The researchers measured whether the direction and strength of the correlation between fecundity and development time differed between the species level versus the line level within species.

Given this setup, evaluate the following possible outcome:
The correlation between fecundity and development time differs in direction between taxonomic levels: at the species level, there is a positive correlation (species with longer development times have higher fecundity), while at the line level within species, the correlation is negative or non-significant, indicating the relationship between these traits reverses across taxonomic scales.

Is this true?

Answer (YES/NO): NO